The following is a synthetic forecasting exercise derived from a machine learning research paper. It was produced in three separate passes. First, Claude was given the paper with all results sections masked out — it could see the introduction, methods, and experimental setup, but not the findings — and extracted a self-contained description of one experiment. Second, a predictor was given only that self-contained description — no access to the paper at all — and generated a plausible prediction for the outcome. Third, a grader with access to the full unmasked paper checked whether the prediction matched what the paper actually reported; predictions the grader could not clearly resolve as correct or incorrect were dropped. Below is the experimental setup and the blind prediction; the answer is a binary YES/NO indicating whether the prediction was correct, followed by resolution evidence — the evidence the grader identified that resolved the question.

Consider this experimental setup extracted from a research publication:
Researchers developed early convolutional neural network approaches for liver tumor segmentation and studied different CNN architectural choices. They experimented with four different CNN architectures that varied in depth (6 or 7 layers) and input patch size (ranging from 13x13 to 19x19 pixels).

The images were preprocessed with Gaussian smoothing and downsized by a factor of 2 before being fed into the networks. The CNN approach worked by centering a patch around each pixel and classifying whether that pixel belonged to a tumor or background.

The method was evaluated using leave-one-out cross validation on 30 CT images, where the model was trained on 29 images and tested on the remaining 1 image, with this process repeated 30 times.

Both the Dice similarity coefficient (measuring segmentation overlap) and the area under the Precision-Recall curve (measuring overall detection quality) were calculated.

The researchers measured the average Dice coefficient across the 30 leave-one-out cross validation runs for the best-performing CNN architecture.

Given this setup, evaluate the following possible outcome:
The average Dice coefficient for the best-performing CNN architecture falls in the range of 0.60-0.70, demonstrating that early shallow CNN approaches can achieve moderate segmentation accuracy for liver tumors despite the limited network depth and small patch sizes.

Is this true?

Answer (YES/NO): NO